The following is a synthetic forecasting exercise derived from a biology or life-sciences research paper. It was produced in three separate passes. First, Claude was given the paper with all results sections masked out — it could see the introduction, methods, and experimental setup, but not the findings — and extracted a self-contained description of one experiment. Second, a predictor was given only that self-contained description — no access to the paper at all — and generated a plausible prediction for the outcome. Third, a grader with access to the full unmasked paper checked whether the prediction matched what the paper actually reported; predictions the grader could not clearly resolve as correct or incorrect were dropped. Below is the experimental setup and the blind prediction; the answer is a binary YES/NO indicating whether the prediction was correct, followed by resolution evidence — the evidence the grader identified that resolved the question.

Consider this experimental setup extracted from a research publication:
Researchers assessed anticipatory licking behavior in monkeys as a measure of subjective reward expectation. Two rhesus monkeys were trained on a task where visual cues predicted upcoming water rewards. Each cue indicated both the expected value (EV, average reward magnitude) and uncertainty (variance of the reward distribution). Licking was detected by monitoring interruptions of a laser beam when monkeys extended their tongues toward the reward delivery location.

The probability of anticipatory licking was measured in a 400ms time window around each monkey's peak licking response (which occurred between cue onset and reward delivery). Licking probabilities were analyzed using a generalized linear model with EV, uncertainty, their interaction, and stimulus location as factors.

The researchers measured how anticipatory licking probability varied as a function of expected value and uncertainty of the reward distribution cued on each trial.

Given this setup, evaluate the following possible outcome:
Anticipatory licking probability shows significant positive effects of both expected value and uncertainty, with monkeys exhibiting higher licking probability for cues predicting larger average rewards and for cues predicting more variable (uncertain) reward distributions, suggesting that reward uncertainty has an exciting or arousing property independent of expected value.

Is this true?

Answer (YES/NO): YES